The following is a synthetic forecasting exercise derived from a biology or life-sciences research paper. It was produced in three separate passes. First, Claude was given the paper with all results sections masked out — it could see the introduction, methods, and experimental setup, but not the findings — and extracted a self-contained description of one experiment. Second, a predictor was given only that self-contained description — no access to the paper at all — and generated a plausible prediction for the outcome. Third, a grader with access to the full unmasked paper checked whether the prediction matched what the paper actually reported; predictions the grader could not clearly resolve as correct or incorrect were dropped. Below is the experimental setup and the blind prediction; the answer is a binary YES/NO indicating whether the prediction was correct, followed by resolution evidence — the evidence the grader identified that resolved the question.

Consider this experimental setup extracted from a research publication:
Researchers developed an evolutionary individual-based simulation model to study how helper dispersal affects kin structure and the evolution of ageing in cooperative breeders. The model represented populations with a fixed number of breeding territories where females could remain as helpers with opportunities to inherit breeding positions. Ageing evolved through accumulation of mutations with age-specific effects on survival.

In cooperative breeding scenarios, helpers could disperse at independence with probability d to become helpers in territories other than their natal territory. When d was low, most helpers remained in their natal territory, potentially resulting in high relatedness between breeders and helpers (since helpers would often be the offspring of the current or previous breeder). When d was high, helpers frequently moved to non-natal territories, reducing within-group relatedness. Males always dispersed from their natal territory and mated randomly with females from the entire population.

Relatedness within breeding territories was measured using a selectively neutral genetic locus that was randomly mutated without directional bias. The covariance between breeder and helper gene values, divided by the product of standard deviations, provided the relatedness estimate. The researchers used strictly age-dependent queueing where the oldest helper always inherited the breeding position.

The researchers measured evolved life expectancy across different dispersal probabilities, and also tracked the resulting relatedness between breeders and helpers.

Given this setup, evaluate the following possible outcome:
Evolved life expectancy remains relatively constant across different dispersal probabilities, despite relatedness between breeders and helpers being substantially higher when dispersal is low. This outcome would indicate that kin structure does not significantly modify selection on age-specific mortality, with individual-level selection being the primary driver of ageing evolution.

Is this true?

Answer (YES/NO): NO